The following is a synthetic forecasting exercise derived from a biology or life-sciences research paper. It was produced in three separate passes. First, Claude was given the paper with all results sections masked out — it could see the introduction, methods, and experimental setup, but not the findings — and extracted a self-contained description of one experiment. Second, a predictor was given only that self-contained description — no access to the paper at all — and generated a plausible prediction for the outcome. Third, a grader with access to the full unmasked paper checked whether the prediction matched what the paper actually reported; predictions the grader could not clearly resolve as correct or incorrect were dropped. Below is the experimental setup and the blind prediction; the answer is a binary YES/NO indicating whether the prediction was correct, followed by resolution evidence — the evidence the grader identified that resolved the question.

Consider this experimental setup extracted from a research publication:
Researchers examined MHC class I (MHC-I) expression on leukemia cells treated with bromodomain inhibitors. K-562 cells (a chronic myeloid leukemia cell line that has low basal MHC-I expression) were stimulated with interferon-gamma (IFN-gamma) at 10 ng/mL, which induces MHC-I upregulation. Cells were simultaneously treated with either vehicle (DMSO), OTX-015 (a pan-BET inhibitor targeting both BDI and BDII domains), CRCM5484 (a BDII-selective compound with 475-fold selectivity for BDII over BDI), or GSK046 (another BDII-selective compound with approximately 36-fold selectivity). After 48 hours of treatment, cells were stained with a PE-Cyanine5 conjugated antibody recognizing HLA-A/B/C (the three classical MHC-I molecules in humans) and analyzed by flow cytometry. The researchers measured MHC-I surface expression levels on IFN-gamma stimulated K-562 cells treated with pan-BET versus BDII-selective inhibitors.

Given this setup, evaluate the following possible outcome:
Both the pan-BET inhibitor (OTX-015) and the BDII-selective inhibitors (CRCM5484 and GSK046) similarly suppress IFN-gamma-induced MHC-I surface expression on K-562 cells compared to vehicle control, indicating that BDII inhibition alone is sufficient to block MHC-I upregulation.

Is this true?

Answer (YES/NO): NO